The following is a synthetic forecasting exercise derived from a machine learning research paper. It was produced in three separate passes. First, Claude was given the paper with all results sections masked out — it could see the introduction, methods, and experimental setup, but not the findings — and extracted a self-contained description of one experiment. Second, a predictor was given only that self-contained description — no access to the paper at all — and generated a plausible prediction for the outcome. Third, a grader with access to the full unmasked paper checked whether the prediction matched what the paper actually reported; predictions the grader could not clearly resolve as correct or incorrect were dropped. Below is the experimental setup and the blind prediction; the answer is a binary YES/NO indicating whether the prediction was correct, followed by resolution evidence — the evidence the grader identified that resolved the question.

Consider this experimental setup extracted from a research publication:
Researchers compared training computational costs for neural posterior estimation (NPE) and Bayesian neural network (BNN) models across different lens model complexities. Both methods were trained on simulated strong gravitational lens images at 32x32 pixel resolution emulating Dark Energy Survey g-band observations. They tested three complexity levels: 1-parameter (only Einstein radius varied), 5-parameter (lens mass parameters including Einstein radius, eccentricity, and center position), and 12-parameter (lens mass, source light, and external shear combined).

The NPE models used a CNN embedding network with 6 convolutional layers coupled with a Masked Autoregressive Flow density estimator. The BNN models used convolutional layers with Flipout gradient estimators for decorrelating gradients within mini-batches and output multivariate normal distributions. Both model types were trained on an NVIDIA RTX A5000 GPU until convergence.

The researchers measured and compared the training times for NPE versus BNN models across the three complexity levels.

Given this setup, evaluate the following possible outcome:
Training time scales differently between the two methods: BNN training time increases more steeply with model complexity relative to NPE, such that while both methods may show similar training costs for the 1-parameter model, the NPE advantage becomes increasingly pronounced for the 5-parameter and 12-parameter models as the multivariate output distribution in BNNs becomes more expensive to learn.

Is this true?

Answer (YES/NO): NO